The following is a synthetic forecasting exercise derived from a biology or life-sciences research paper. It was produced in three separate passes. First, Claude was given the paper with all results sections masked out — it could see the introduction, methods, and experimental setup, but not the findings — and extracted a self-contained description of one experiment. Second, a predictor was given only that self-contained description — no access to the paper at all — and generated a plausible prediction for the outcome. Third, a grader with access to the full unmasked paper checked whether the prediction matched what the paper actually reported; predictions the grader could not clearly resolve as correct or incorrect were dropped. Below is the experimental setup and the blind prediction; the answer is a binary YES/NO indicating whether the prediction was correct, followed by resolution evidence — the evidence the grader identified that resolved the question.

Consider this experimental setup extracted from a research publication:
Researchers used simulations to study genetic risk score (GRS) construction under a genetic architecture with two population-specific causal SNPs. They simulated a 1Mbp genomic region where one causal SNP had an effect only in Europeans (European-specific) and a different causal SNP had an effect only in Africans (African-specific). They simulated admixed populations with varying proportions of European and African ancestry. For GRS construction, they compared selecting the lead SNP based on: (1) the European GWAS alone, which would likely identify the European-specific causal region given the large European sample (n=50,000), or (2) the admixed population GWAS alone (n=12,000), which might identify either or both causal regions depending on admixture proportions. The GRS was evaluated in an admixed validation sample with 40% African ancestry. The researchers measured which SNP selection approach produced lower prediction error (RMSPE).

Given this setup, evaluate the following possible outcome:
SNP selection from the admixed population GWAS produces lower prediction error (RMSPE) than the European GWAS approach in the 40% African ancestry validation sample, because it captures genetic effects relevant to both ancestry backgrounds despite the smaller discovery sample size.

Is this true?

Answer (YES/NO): NO